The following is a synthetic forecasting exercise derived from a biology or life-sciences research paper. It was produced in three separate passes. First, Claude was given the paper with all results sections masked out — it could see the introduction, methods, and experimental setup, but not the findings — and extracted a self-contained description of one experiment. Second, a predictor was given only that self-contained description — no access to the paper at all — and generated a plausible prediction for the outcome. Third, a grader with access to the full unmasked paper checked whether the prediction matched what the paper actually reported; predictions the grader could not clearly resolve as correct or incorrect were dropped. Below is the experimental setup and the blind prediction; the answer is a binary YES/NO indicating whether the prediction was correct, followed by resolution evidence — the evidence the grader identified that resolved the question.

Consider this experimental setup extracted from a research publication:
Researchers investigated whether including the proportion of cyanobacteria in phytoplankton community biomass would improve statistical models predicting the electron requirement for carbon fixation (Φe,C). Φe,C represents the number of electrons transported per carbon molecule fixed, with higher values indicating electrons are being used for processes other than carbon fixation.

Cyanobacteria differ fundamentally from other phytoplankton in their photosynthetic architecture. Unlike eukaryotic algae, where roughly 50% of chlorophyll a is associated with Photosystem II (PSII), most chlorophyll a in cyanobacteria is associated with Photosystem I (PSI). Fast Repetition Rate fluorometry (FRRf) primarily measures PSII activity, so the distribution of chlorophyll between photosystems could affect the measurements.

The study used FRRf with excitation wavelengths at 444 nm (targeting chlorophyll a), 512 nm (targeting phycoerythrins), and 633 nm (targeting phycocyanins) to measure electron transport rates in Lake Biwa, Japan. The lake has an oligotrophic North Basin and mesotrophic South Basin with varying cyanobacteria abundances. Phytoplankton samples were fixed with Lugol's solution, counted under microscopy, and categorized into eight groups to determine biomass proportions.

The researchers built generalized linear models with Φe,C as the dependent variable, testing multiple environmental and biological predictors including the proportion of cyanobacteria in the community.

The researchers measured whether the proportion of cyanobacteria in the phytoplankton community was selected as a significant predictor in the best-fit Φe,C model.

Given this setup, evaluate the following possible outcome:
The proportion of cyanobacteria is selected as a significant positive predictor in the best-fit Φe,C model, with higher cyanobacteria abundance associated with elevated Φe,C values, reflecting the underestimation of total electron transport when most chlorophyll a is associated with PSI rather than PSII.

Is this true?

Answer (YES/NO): NO